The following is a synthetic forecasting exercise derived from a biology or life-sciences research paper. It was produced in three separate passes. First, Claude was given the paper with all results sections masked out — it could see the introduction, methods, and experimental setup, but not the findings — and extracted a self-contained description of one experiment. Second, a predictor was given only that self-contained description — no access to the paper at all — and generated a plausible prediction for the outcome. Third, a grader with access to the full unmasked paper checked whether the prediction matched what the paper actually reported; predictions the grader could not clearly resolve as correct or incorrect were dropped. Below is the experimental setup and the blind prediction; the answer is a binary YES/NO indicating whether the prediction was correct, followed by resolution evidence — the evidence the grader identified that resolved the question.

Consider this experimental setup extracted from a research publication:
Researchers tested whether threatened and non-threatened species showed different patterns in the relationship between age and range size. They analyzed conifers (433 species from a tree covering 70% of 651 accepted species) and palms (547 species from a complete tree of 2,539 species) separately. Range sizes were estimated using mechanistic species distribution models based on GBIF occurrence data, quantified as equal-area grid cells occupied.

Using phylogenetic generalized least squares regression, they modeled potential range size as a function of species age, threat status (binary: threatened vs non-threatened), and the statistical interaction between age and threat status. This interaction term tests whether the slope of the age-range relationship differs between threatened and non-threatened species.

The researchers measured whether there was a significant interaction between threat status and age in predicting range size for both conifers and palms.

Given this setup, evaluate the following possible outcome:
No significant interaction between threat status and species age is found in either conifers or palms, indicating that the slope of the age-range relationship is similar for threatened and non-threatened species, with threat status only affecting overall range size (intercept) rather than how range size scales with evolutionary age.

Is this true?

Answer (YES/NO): NO